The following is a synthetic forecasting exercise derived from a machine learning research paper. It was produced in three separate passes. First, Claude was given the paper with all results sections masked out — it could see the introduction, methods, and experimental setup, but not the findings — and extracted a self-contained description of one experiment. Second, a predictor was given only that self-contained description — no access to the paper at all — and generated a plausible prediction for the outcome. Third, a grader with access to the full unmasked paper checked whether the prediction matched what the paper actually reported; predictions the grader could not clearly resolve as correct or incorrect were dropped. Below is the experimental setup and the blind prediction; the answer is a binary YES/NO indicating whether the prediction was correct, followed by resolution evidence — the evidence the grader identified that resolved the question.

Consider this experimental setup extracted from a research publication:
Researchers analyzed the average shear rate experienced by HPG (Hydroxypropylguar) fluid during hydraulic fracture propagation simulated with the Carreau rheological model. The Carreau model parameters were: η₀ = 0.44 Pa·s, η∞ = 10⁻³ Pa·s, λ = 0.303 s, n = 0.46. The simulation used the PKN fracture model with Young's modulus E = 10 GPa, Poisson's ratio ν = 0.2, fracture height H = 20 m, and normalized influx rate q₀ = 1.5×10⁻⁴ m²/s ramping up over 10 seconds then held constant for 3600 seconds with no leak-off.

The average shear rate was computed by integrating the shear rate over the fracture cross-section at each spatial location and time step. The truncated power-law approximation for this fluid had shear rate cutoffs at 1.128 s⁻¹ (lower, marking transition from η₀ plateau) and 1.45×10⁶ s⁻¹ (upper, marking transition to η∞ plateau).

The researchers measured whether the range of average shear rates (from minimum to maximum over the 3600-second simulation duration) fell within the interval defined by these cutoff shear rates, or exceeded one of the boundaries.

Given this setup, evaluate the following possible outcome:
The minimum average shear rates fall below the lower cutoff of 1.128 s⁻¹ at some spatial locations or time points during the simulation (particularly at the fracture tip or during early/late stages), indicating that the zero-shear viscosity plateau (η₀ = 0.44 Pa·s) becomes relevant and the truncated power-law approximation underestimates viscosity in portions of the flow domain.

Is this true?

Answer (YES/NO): NO